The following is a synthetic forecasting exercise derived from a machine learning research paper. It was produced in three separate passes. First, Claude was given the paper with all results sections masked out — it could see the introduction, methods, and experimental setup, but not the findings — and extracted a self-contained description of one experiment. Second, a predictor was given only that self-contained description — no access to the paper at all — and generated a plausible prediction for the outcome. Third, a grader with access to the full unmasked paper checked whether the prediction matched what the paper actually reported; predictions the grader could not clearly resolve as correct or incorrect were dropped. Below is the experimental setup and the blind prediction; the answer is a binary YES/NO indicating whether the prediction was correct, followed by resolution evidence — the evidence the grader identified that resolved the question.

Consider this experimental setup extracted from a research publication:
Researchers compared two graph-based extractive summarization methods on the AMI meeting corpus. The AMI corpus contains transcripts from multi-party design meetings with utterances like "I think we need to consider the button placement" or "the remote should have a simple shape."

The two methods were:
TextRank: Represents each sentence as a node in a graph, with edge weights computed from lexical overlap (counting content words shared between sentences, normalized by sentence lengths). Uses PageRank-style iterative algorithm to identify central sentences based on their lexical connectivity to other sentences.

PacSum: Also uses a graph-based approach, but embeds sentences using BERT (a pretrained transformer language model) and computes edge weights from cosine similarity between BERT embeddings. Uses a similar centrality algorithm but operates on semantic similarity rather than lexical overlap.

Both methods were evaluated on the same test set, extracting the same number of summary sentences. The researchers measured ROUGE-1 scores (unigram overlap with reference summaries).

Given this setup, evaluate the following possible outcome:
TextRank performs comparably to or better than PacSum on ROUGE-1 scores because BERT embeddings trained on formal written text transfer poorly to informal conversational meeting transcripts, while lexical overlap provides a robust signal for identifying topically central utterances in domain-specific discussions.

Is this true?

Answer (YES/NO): YES